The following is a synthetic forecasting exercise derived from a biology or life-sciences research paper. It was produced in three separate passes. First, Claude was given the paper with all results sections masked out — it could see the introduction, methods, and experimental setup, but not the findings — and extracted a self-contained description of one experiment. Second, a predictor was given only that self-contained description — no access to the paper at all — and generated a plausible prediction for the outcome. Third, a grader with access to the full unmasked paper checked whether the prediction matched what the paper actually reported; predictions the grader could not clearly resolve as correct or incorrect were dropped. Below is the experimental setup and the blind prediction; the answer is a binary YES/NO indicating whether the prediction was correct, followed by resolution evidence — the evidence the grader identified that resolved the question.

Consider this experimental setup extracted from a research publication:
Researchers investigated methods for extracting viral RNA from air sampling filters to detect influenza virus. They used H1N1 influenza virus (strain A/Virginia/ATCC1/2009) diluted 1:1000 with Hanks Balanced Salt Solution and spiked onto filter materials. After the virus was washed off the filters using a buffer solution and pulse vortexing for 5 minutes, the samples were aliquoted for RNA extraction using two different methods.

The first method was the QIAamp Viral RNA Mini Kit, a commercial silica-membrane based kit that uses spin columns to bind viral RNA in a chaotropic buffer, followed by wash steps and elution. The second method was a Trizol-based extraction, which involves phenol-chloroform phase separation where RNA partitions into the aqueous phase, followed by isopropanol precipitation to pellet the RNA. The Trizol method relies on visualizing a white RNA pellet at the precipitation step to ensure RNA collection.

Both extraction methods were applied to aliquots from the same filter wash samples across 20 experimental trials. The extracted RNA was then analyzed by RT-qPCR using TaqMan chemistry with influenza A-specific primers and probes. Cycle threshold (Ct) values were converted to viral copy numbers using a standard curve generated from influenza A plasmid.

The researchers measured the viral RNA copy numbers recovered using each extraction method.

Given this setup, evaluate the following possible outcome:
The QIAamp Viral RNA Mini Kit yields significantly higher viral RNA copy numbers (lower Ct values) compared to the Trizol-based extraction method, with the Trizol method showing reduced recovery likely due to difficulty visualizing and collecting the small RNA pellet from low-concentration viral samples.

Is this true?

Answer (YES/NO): NO